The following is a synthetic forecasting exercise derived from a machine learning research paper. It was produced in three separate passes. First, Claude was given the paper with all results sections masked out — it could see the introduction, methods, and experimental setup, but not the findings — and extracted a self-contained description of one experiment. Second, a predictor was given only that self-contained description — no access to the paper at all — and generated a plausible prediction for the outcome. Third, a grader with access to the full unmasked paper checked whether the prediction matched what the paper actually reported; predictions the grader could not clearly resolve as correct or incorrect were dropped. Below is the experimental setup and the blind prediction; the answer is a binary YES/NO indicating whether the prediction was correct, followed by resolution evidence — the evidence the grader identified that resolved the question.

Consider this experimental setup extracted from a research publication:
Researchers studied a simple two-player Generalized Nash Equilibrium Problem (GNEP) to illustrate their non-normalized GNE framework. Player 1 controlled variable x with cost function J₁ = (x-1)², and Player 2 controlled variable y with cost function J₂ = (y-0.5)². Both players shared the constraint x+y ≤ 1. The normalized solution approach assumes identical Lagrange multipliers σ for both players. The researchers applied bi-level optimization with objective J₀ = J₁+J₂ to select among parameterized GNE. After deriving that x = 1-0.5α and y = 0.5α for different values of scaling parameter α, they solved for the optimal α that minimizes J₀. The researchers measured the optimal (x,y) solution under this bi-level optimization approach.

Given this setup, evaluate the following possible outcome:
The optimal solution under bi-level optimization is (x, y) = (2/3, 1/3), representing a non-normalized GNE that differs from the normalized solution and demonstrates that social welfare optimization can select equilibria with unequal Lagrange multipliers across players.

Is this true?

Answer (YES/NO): NO